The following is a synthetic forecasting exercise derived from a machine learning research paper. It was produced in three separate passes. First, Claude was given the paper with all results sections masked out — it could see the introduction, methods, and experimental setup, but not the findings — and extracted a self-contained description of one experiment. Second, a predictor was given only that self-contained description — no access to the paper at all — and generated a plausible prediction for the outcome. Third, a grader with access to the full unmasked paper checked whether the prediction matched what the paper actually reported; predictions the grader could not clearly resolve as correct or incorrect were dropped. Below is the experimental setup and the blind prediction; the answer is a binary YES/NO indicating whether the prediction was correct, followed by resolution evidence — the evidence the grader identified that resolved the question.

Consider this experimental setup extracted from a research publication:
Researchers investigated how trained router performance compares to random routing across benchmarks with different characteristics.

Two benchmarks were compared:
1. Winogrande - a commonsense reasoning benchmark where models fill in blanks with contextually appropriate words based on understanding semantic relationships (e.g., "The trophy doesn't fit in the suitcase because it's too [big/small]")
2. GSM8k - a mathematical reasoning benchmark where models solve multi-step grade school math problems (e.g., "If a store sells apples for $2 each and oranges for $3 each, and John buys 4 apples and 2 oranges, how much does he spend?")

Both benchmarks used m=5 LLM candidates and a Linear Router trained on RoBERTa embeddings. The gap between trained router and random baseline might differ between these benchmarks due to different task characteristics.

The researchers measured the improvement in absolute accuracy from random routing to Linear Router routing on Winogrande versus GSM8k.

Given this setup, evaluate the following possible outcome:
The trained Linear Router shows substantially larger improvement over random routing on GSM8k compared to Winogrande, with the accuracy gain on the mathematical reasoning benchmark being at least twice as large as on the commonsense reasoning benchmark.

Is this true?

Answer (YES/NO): YES